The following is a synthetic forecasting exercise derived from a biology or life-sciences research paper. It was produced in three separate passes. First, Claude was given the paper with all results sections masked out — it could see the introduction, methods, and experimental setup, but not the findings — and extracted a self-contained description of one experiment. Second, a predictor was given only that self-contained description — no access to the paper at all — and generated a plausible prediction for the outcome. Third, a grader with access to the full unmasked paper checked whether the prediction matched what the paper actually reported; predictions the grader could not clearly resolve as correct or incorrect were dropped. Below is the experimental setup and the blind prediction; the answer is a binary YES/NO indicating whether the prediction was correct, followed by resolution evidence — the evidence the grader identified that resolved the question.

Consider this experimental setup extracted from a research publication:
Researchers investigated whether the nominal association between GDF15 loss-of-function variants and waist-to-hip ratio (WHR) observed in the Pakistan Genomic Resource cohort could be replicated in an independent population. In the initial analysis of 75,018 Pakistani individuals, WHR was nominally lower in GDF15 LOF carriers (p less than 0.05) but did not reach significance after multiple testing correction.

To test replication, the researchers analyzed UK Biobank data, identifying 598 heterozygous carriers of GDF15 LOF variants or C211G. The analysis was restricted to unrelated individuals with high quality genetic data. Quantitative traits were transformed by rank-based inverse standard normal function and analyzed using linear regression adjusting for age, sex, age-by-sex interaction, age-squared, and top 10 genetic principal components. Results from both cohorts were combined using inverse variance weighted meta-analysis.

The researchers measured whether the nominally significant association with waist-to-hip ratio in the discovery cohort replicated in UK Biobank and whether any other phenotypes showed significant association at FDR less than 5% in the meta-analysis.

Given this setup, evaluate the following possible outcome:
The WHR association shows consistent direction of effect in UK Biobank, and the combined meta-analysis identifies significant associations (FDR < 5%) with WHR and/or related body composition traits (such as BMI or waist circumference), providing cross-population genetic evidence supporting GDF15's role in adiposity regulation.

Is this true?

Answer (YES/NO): NO